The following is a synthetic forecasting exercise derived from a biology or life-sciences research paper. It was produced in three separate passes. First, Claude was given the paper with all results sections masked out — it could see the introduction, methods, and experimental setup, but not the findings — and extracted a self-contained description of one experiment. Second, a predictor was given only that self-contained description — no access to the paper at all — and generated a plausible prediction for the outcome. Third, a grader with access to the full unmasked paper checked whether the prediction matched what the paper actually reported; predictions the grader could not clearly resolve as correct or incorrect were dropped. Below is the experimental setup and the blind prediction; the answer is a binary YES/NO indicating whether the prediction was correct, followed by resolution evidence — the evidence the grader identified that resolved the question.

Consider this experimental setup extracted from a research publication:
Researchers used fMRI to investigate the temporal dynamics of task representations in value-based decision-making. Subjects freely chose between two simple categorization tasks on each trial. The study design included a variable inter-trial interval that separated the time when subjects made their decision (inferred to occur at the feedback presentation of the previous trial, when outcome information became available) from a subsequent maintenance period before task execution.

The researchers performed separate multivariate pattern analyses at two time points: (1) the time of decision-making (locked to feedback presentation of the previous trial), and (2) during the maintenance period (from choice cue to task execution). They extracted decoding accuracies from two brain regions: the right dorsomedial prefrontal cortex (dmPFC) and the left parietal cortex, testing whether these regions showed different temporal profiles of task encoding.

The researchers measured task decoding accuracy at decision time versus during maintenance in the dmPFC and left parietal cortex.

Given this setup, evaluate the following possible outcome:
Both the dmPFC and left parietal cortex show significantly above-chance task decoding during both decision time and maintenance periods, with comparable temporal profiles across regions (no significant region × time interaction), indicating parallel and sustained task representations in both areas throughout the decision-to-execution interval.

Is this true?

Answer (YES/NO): NO